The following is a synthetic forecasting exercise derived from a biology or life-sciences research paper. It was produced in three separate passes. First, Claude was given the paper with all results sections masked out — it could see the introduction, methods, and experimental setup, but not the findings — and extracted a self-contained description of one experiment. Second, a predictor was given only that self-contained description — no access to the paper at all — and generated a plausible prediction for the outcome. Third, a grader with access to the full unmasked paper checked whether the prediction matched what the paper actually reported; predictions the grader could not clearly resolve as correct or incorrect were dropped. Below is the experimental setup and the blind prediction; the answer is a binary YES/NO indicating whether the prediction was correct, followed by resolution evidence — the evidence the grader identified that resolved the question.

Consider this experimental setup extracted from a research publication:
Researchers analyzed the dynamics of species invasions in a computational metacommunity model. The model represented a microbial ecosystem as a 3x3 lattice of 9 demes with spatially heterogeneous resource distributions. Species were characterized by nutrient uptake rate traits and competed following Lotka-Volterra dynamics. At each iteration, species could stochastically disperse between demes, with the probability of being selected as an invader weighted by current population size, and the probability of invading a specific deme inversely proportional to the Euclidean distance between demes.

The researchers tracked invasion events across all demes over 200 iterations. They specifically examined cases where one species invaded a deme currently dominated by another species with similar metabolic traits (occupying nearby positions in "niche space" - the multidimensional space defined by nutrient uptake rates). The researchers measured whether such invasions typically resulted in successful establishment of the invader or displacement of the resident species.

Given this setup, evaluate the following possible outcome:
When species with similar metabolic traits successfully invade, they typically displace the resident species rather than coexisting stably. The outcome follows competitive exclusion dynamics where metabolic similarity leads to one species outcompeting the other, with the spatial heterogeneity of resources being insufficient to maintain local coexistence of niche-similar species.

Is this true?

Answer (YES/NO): NO